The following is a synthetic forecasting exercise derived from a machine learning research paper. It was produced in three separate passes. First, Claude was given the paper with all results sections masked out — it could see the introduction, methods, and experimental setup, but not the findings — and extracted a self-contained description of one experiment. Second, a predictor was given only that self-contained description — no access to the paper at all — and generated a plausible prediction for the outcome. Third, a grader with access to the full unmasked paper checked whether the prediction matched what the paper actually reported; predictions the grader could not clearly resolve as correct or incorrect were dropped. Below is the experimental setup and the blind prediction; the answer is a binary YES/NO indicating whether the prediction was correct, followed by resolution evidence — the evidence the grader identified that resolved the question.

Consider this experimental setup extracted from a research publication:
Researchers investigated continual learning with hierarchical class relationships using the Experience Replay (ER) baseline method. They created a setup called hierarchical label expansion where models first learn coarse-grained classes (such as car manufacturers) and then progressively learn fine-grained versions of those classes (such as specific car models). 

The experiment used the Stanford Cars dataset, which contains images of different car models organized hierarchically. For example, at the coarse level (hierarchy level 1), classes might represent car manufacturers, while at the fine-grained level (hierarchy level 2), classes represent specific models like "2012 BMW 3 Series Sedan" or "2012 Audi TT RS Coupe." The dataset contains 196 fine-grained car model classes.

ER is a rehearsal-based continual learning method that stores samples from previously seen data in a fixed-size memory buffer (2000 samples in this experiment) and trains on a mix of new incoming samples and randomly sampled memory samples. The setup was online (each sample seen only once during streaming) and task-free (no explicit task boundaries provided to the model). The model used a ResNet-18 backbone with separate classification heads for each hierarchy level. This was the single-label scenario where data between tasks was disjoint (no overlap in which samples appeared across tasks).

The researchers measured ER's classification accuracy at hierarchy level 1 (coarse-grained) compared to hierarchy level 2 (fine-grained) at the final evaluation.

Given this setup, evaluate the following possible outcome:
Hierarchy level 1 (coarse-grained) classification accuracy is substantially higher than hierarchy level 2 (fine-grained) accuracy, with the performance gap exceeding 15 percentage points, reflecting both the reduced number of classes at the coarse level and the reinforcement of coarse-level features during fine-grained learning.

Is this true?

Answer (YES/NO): YES